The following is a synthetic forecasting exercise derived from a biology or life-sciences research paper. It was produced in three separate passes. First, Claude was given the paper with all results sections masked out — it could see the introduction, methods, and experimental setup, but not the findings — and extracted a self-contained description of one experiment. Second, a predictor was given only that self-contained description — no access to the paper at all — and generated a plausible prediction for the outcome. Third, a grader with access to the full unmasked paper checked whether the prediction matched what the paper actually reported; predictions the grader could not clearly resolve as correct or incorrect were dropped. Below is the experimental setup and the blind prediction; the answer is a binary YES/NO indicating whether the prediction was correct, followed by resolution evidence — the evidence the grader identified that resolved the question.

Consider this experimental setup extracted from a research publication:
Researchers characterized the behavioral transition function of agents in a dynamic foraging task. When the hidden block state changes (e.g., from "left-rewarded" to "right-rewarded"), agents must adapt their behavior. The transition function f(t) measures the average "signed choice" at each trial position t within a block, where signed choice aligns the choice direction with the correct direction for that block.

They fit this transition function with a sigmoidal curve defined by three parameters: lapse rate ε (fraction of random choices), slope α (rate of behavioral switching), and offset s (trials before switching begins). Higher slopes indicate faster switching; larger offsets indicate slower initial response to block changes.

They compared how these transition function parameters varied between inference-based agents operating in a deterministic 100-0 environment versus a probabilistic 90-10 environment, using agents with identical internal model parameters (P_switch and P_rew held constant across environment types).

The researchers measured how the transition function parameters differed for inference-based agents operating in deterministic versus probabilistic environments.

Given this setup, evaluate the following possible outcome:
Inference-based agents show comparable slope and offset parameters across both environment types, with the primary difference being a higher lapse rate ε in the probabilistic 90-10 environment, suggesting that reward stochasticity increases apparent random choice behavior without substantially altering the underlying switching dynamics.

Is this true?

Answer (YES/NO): NO